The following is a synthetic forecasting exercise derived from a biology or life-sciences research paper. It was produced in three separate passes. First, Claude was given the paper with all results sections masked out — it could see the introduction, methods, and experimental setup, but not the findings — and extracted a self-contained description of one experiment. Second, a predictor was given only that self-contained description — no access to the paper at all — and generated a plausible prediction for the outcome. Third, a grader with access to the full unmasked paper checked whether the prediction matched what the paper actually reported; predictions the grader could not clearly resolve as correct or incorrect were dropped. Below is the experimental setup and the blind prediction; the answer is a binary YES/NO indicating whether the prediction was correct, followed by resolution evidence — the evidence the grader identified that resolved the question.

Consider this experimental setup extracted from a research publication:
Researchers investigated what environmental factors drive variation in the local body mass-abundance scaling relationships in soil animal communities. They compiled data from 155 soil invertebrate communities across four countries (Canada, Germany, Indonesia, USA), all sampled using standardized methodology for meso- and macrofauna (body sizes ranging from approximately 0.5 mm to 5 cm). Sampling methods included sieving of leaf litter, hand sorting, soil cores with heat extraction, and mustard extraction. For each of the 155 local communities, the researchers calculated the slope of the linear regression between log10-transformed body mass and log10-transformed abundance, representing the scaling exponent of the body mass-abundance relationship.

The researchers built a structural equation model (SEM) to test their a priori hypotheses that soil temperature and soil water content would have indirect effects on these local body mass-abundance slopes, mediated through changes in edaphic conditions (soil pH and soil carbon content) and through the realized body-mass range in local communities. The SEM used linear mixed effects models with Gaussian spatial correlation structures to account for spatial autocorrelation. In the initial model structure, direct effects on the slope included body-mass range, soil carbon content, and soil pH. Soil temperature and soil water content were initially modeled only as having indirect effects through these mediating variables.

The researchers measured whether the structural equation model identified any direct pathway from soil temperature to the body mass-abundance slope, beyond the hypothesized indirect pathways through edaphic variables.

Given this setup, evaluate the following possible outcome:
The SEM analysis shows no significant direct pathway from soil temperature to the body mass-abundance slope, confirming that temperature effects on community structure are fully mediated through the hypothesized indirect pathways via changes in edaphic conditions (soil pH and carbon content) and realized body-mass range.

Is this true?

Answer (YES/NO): NO